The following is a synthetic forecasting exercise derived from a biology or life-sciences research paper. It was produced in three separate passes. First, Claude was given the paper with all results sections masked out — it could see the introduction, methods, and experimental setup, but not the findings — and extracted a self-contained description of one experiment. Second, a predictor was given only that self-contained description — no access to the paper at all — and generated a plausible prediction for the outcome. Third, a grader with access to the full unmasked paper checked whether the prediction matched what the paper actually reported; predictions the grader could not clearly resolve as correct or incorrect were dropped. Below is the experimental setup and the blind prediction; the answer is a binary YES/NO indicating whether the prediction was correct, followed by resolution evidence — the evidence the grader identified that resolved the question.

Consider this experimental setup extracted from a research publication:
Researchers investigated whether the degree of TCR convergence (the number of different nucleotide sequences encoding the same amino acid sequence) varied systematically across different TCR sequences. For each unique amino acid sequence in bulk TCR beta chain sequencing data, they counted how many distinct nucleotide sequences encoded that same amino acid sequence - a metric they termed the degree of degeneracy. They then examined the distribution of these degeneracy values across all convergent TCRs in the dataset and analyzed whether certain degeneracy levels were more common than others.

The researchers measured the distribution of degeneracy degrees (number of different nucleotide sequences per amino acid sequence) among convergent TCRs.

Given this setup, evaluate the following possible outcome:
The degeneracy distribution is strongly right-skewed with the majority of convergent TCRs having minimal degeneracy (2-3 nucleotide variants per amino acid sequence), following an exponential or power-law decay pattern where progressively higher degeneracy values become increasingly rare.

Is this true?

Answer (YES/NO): YES